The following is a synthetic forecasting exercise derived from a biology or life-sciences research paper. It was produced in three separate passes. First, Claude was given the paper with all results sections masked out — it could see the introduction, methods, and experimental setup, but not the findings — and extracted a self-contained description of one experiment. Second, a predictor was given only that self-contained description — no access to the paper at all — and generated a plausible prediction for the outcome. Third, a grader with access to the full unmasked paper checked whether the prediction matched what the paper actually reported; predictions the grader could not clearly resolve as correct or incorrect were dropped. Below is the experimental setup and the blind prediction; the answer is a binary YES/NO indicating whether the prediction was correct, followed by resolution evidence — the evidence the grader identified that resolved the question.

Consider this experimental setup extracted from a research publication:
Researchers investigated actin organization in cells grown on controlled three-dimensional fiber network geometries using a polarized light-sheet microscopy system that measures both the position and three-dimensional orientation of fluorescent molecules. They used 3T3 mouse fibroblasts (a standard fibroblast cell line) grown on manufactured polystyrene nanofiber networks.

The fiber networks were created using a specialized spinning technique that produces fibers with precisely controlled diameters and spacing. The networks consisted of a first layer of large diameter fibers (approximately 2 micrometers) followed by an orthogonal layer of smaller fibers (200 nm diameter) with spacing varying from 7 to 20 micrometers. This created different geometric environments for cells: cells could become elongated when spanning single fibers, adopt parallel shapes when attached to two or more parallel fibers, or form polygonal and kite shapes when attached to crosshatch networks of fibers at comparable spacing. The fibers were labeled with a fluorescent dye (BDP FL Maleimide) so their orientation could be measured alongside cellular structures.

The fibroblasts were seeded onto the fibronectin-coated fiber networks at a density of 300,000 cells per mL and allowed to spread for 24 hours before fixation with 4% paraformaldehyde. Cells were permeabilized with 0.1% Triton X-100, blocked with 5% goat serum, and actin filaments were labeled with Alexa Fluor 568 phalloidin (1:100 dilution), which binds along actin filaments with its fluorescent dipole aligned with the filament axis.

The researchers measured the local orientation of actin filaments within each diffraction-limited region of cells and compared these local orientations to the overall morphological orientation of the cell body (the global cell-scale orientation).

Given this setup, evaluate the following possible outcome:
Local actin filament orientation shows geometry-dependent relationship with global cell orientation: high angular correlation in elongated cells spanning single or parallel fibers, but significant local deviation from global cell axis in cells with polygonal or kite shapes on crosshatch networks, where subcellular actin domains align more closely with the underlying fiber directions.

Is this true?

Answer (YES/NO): NO